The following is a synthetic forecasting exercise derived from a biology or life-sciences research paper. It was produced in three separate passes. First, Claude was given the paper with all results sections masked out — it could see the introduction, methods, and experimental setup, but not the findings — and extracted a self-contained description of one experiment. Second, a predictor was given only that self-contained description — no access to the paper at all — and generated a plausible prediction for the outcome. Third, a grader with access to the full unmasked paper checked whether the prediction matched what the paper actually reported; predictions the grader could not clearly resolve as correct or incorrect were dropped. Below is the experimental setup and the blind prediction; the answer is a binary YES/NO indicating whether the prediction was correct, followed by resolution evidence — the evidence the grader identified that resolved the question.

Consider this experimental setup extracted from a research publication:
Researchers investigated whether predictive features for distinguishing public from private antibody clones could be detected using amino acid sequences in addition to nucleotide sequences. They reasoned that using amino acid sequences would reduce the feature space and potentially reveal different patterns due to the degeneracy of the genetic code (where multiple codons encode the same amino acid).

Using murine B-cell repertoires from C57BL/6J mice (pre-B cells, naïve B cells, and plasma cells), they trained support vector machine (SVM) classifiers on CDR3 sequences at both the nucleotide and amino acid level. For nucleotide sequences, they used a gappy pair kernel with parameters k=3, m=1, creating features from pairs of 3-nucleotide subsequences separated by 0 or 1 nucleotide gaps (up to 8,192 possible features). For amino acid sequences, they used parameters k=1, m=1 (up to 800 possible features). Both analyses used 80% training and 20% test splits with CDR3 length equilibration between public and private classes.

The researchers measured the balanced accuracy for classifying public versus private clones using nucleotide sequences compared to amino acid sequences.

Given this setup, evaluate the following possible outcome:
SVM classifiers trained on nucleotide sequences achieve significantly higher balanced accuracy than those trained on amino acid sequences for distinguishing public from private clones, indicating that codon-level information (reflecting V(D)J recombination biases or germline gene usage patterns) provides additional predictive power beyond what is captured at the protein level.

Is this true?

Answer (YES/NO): NO